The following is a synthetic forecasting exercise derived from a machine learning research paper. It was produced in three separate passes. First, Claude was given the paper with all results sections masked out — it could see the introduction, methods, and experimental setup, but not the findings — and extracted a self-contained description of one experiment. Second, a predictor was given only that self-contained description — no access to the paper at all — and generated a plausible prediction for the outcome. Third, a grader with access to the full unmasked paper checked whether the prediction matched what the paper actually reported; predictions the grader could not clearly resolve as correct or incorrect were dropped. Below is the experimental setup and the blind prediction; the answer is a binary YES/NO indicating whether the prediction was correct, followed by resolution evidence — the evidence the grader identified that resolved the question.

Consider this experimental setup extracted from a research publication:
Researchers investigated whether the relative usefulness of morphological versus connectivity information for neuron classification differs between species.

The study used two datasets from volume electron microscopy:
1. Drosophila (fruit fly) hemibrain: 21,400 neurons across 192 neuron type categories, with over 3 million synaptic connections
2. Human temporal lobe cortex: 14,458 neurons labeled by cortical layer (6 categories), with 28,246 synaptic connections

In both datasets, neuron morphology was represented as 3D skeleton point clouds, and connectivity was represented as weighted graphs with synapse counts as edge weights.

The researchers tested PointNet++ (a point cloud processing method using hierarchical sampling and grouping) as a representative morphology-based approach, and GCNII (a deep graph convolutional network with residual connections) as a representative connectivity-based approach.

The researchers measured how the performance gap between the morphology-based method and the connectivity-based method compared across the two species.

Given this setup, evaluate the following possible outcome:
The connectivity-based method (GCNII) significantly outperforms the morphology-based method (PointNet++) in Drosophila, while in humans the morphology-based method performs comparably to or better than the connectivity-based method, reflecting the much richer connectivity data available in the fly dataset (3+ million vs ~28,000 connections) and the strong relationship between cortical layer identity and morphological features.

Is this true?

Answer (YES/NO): NO